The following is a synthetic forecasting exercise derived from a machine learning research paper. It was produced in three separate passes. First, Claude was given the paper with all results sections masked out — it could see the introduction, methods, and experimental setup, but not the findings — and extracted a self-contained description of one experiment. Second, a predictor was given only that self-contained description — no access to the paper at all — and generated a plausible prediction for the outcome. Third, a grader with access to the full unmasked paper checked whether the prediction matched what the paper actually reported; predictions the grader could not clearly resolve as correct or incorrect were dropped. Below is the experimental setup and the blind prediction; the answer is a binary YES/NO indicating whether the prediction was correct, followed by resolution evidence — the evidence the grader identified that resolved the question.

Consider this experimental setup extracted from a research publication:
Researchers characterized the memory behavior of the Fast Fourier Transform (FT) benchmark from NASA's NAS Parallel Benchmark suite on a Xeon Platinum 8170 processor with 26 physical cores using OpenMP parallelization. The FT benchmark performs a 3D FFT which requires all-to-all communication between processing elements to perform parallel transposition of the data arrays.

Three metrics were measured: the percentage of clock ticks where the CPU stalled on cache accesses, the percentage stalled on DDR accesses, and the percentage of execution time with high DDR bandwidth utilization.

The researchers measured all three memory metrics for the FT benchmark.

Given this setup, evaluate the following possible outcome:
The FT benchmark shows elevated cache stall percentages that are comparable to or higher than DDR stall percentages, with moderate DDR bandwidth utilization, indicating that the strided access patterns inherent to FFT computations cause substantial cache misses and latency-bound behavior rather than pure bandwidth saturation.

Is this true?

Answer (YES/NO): NO